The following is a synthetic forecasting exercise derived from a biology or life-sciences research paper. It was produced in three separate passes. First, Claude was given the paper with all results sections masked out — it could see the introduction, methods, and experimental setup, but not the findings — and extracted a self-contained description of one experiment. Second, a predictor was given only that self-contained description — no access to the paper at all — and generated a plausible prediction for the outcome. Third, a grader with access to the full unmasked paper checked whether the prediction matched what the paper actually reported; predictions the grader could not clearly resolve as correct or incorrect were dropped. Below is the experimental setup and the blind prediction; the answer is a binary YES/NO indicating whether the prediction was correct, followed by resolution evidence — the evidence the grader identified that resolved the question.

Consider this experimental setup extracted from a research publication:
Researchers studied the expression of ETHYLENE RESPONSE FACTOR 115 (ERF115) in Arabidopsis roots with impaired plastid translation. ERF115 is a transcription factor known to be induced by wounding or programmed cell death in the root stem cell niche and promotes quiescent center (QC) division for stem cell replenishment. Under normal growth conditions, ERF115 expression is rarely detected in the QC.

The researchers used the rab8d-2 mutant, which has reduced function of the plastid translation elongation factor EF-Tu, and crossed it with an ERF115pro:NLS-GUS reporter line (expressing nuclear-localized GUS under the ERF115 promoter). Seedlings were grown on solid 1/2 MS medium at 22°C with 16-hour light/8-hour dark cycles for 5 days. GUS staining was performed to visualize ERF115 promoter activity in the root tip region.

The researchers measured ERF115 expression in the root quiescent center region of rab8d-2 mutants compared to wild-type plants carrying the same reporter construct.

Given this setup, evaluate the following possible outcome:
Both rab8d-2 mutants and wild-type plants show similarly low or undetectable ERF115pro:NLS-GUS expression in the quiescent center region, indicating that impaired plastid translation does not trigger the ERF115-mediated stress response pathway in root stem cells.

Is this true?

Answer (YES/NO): NO